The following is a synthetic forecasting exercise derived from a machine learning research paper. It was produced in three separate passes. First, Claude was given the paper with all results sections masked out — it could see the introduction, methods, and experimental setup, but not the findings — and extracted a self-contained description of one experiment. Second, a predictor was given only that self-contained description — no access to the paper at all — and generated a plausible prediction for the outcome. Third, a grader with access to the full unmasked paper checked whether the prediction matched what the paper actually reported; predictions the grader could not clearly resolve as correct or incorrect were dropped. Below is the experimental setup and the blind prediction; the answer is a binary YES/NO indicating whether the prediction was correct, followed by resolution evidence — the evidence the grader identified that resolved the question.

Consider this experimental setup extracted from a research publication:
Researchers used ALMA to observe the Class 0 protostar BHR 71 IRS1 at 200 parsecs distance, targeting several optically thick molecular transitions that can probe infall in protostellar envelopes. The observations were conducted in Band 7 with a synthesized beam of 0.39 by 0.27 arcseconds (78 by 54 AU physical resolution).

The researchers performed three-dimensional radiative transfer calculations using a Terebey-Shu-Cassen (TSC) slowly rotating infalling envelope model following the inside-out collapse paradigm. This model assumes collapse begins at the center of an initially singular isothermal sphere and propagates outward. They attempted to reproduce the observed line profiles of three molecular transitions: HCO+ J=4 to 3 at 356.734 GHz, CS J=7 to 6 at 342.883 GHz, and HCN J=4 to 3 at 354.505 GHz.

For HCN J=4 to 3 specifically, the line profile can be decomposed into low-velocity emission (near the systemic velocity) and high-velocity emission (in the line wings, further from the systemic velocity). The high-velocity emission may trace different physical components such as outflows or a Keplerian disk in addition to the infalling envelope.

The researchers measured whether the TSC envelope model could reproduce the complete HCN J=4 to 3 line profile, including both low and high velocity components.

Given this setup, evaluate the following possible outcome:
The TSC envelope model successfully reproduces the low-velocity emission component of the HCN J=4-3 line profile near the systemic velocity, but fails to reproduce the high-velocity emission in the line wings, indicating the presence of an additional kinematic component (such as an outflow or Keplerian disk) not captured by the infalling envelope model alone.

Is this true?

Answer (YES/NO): YES